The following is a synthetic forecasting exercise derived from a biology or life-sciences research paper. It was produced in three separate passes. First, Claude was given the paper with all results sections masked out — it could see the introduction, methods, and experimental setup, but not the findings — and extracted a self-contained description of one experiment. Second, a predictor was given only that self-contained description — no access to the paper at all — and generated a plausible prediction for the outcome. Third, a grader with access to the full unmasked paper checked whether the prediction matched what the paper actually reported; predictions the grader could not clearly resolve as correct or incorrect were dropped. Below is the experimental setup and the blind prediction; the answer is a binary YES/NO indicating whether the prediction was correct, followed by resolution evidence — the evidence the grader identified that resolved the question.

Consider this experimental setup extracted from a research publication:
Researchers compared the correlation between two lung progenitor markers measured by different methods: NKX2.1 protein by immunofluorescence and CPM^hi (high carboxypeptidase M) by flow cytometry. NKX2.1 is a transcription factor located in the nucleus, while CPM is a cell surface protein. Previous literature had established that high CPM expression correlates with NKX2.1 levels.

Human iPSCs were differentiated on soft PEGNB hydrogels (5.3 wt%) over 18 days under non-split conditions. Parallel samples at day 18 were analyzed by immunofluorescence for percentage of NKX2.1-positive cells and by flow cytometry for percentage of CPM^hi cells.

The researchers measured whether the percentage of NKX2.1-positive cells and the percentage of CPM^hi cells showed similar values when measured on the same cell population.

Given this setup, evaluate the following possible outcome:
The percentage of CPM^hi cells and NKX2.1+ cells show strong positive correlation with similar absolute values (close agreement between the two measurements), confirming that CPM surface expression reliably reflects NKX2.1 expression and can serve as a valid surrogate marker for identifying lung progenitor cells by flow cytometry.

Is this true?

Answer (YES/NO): NO